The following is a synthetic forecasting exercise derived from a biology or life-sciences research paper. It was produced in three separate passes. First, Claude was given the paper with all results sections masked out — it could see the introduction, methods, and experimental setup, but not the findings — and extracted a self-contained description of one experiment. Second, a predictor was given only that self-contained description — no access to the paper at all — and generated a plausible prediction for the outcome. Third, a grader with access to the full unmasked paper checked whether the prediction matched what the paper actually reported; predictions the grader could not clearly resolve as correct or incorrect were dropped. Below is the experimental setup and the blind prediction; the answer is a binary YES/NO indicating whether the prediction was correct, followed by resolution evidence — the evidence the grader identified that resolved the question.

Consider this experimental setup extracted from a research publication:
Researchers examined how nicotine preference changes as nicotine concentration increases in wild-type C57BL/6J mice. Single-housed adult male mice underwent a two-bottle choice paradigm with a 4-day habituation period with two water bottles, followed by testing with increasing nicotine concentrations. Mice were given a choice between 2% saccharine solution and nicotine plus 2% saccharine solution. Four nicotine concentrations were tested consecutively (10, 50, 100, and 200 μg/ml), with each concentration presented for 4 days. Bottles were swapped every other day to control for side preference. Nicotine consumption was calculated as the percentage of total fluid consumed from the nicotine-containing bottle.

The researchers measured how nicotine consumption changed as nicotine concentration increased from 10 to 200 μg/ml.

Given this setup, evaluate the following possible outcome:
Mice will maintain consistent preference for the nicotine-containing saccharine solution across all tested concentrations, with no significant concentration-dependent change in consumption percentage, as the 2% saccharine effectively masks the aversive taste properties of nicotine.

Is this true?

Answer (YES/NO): NO